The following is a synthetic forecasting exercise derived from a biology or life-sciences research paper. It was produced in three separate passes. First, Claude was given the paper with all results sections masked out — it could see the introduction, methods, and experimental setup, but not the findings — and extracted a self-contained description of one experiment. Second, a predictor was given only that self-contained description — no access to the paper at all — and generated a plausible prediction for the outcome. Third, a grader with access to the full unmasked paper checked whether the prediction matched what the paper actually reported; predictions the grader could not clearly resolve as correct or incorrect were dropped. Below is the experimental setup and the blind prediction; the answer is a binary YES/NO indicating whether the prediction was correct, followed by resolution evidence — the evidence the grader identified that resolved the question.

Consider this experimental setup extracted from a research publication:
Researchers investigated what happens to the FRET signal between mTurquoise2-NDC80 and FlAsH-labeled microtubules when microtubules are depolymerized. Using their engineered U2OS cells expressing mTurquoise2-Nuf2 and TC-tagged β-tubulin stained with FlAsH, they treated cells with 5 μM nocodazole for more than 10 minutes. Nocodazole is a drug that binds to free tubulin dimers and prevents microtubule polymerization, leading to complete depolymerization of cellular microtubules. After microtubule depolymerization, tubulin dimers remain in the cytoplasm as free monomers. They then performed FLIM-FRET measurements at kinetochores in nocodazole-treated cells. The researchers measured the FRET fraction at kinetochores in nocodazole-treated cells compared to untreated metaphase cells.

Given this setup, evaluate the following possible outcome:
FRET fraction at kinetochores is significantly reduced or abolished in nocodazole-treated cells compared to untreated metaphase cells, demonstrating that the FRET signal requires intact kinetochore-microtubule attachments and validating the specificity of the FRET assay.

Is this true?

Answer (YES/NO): YES